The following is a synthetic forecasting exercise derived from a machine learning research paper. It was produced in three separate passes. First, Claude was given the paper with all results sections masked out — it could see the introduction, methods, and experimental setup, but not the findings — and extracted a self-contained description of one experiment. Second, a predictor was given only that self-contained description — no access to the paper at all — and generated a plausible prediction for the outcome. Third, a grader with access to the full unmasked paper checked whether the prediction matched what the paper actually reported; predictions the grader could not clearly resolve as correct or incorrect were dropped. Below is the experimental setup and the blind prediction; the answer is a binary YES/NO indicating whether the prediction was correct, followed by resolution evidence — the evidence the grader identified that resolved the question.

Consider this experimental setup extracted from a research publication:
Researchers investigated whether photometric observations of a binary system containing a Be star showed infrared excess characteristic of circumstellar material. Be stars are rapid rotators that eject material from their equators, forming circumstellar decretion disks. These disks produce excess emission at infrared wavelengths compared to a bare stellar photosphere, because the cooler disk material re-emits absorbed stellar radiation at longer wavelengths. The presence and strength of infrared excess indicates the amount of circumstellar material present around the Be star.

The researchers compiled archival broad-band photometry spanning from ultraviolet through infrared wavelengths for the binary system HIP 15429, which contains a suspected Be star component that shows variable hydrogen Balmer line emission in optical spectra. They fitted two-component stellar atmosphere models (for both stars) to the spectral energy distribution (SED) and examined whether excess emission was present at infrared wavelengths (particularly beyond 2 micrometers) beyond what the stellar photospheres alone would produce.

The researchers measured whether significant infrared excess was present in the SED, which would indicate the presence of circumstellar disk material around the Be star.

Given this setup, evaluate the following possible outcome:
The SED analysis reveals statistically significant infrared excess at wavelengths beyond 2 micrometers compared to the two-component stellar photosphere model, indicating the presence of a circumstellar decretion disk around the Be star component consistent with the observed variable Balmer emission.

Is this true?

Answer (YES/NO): YES